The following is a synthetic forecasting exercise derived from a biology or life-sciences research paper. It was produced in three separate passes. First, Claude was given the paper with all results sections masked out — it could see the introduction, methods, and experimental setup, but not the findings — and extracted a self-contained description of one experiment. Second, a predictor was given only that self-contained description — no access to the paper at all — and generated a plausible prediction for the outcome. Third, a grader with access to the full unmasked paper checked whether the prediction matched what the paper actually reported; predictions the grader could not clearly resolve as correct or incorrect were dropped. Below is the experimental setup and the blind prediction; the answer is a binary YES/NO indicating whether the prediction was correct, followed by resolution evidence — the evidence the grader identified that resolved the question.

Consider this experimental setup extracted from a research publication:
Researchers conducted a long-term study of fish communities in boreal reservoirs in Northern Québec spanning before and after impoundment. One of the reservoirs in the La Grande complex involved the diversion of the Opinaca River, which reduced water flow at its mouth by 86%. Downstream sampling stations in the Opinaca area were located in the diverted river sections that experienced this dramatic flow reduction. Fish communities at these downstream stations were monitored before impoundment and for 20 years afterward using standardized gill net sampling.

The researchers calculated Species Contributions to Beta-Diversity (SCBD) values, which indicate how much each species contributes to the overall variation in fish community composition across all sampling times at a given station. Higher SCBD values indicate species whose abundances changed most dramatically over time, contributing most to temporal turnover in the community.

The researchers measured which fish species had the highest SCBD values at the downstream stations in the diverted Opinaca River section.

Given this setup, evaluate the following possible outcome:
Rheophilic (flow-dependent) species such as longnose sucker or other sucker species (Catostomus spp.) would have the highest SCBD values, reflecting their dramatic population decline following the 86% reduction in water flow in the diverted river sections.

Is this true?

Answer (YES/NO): NO